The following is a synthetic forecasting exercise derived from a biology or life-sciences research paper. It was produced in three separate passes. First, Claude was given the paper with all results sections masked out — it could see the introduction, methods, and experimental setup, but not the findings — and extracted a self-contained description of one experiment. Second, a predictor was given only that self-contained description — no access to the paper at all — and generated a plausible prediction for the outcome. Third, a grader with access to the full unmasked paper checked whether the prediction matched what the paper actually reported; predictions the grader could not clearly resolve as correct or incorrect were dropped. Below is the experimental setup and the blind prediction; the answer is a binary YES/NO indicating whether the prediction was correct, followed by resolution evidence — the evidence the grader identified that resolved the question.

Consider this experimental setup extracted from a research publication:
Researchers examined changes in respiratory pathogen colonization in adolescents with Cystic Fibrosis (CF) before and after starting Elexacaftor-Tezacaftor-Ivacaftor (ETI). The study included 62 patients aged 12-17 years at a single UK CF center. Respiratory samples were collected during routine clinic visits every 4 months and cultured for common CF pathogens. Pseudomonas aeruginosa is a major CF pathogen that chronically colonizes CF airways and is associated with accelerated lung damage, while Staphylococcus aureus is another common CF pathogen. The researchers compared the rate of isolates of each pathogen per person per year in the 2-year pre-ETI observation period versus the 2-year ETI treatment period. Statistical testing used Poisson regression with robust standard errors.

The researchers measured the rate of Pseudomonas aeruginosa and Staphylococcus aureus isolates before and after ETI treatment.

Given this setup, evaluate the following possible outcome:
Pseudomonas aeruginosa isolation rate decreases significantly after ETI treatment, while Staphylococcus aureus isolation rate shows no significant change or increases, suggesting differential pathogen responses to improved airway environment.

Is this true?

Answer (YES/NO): NO